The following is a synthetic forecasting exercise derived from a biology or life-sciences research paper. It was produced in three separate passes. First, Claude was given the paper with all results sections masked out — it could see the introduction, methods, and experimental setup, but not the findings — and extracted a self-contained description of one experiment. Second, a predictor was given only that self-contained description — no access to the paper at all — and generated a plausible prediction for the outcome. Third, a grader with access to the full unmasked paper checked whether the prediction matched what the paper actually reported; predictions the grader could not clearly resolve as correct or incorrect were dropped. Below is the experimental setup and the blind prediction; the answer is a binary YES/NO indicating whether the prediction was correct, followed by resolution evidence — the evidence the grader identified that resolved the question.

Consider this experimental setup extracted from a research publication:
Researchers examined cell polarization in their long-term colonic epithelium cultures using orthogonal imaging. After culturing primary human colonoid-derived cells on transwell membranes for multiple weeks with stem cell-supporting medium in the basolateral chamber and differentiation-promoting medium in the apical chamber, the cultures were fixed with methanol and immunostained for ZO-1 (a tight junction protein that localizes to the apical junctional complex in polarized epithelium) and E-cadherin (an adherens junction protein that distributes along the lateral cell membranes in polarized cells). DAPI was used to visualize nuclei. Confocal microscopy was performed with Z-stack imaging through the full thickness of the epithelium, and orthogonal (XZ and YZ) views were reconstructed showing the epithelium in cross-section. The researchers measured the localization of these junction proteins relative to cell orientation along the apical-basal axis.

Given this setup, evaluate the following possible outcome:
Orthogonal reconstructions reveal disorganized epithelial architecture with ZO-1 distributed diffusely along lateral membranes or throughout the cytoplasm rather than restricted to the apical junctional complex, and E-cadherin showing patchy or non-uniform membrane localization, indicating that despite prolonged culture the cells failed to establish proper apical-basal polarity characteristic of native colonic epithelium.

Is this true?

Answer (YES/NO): NO